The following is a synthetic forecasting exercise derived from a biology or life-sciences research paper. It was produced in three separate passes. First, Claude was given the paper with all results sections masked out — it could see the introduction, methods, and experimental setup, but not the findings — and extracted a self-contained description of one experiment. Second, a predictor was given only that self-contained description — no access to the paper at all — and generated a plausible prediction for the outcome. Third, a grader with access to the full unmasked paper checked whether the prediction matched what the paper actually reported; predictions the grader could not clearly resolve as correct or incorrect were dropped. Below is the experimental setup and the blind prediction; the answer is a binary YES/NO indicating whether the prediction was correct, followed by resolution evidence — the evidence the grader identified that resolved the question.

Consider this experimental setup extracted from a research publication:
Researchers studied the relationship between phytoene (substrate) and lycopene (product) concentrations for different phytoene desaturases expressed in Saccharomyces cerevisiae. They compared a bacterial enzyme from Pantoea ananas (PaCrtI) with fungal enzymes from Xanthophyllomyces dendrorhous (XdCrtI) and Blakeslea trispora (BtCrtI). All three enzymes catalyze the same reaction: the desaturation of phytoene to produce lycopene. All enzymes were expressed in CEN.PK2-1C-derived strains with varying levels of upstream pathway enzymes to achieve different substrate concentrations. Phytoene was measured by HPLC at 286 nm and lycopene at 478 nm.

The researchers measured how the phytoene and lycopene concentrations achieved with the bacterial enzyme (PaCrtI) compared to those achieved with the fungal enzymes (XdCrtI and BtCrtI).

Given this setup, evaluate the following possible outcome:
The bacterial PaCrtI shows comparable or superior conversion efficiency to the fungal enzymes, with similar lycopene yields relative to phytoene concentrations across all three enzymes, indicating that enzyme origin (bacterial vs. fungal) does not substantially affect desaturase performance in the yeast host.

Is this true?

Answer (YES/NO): NO